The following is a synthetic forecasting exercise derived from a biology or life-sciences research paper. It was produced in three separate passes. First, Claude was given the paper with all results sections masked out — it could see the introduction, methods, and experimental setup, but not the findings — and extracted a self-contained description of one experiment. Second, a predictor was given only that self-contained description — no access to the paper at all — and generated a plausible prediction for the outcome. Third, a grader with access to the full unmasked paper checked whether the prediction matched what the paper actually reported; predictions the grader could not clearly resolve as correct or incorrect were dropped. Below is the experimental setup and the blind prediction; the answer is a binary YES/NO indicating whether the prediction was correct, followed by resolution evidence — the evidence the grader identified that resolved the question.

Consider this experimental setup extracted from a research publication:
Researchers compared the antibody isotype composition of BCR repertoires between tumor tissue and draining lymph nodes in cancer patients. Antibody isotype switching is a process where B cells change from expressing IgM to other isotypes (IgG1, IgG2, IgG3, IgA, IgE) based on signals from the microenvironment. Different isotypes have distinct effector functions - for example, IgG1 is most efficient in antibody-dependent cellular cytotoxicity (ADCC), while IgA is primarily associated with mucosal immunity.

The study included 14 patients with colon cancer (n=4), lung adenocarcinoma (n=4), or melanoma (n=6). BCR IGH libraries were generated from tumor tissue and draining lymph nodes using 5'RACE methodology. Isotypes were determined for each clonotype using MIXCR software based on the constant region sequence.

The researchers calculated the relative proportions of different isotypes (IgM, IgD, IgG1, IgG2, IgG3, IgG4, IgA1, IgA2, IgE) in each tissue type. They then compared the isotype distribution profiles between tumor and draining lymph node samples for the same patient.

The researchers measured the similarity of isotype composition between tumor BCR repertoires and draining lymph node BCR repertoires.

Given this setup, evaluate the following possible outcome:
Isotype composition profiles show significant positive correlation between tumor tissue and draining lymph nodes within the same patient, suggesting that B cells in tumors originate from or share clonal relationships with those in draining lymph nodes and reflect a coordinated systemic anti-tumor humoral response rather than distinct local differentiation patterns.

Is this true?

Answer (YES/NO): YES